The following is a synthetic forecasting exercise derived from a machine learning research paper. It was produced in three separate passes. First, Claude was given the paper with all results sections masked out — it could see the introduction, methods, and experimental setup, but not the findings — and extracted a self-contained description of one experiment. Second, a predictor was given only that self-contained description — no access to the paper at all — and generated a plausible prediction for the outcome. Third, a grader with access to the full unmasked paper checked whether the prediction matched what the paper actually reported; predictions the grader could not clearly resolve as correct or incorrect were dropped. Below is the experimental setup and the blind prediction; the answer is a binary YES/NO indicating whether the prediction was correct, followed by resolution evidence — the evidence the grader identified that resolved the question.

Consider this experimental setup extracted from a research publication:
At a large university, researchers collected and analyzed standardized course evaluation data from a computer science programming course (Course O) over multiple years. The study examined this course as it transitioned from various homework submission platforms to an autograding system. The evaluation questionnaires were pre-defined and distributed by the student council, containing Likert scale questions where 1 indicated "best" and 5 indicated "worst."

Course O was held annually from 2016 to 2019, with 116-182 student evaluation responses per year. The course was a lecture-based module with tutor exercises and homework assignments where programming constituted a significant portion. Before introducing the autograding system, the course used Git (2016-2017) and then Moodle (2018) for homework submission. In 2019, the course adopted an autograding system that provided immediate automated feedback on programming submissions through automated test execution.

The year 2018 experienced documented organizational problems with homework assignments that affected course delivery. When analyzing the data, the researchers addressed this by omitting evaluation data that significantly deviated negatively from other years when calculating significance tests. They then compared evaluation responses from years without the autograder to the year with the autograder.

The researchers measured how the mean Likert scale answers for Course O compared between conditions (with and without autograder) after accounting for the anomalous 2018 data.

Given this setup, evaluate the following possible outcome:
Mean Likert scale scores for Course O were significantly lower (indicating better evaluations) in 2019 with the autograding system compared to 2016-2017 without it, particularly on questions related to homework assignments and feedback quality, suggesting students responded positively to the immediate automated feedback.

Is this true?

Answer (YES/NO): YES